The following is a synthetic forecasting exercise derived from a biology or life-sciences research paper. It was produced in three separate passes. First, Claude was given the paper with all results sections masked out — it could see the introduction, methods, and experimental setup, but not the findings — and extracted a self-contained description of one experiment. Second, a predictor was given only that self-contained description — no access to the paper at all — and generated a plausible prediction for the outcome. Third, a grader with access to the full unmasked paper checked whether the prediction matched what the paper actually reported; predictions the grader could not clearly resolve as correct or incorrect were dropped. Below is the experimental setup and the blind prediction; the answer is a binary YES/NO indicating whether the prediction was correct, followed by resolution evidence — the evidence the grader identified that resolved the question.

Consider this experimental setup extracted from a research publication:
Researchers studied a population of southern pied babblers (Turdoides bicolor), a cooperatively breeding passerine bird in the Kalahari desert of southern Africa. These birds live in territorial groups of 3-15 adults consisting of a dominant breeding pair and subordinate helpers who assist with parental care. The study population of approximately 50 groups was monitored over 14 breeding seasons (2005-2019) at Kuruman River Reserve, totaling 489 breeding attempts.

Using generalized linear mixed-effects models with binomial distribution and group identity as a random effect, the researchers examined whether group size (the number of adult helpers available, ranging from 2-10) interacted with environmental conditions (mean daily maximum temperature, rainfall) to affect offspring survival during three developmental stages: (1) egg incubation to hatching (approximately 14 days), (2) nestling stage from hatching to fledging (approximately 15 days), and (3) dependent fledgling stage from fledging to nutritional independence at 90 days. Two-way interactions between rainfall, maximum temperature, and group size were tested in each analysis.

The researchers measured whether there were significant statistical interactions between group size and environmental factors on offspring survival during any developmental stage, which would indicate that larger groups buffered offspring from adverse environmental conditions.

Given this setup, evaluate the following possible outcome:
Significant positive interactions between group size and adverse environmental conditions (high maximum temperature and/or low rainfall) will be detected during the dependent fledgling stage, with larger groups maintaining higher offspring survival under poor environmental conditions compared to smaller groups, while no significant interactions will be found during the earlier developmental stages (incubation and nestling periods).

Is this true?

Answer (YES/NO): NO